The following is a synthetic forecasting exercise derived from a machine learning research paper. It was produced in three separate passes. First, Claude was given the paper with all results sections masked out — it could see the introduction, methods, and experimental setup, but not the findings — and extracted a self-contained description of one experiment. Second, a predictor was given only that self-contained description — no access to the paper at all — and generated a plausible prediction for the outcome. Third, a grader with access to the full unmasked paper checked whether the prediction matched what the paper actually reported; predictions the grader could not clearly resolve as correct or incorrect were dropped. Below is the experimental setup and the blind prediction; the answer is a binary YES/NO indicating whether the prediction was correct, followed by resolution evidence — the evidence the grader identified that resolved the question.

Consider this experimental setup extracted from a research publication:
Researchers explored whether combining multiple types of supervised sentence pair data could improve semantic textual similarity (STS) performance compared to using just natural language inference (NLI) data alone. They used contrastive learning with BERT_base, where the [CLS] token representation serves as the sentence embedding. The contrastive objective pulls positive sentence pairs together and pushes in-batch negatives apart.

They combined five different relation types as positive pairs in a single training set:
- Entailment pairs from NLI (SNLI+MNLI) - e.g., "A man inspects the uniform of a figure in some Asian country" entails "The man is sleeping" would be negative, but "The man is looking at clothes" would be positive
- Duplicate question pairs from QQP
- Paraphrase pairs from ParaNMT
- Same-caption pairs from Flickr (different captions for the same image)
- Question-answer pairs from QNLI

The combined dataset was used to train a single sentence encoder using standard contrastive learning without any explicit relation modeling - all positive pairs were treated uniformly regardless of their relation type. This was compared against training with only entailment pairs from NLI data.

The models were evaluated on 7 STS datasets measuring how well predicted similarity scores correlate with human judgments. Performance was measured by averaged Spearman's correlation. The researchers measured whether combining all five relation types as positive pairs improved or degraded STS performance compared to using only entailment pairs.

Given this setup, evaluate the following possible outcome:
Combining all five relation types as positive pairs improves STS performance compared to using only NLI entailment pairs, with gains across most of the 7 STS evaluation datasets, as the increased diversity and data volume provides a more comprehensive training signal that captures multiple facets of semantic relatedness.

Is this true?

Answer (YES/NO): NO